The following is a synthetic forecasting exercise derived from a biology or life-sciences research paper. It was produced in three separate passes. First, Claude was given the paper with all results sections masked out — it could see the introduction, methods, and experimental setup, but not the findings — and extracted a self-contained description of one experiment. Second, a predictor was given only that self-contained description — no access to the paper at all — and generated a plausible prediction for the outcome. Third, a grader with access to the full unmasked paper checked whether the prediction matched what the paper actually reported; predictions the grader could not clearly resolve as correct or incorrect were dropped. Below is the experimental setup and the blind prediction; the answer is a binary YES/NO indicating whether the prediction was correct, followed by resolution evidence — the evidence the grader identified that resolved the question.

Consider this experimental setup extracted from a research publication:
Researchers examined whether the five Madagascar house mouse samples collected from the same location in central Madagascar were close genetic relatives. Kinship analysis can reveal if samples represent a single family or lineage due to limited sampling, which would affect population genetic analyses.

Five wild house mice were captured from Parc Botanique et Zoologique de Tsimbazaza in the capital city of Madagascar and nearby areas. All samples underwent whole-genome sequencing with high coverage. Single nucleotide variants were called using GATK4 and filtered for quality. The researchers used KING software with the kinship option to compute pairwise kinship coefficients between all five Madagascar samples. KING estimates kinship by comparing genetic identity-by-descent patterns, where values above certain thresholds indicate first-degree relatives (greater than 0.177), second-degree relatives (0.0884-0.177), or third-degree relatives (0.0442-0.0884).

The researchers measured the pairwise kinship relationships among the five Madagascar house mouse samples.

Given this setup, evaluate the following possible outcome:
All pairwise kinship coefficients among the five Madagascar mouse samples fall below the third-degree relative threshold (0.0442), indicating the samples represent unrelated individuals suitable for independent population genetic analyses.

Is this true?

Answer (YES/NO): YES